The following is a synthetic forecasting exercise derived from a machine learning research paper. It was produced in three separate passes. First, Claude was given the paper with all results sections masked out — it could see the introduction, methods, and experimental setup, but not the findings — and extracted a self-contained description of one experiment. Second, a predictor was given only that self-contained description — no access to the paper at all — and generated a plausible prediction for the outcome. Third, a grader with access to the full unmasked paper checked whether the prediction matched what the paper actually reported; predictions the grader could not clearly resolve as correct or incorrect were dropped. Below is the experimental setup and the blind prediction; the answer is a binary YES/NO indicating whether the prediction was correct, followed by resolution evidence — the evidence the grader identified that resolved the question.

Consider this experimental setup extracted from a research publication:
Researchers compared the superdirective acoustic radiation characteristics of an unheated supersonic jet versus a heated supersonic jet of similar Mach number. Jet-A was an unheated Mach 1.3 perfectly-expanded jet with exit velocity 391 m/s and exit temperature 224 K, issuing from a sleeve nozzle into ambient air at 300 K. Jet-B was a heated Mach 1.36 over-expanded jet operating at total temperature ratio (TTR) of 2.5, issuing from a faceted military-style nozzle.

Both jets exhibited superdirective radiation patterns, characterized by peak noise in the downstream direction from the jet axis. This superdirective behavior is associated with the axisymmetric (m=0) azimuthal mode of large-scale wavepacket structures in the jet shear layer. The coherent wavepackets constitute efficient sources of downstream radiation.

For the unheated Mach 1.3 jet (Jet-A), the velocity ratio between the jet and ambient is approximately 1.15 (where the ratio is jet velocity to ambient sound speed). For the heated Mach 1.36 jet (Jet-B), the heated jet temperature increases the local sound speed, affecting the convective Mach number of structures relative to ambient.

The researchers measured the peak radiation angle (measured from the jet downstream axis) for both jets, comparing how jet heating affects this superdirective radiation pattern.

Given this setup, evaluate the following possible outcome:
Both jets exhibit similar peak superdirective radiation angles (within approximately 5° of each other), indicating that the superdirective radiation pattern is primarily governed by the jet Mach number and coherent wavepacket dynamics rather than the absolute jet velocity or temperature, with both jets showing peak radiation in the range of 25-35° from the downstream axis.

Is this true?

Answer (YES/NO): NO